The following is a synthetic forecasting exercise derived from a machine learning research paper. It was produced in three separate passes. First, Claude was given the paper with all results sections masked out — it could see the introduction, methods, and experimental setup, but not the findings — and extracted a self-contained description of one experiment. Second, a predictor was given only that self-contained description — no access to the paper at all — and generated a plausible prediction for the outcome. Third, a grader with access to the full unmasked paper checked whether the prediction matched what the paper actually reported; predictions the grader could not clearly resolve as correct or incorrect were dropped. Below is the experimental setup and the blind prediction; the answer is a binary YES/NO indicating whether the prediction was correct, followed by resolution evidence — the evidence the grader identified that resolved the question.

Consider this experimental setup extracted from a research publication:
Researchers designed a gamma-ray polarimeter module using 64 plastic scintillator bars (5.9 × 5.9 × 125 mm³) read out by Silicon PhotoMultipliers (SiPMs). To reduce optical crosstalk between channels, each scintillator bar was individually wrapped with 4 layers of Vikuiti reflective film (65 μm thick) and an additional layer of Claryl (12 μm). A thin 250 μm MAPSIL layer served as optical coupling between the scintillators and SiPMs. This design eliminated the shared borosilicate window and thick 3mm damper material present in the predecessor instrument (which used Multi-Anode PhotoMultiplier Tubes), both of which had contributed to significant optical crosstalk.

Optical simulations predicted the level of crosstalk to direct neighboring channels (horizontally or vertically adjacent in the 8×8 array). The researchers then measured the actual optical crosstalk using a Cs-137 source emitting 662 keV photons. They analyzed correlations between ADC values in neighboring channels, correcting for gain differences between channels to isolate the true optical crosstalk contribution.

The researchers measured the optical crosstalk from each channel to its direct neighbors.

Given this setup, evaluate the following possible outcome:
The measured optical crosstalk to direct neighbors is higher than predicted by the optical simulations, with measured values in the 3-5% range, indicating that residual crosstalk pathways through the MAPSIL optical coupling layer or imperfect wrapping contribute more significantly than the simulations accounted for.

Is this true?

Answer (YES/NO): NO